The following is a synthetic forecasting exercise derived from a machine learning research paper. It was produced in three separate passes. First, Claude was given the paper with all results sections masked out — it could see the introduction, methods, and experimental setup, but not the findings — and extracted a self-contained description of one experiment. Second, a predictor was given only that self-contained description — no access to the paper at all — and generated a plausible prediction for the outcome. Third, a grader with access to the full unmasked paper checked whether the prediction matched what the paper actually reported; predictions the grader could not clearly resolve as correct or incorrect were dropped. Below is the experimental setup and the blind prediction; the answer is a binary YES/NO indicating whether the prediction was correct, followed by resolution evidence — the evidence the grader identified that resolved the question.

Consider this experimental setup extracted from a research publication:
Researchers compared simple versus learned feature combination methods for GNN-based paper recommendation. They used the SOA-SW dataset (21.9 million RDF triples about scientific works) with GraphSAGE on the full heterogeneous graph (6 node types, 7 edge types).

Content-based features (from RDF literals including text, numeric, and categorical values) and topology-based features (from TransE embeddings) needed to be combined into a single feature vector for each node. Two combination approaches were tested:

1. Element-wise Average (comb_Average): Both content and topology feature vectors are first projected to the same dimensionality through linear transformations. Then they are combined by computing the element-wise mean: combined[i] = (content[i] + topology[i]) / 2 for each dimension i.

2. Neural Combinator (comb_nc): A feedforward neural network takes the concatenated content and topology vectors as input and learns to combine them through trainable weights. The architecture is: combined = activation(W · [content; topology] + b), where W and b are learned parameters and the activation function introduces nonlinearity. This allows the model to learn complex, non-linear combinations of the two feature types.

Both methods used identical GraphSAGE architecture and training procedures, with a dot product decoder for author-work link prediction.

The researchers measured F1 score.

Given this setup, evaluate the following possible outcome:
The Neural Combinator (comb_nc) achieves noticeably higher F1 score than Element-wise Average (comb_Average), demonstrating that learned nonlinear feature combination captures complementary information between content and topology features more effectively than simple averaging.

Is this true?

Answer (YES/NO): NO